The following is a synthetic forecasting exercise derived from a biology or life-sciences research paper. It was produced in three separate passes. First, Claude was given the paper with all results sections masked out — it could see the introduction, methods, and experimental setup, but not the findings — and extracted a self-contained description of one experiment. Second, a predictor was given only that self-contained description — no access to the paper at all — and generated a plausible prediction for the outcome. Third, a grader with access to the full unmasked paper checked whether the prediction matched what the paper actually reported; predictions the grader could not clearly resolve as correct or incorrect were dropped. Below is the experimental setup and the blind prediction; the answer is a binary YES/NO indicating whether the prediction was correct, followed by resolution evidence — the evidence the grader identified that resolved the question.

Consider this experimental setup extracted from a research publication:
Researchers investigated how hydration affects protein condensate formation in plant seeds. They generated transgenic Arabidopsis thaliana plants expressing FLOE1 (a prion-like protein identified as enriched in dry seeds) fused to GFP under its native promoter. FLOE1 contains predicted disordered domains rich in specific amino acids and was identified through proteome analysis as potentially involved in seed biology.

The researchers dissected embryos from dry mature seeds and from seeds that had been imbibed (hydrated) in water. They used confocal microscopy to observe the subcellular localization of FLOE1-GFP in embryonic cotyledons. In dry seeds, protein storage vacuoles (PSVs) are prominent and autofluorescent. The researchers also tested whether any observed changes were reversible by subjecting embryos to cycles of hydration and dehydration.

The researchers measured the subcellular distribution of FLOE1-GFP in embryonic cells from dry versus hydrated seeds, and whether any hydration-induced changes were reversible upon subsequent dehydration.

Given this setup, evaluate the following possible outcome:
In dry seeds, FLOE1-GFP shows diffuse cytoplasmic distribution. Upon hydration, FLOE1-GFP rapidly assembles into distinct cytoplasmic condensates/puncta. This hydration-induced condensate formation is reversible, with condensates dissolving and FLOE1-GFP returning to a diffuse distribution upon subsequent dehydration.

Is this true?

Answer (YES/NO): YES